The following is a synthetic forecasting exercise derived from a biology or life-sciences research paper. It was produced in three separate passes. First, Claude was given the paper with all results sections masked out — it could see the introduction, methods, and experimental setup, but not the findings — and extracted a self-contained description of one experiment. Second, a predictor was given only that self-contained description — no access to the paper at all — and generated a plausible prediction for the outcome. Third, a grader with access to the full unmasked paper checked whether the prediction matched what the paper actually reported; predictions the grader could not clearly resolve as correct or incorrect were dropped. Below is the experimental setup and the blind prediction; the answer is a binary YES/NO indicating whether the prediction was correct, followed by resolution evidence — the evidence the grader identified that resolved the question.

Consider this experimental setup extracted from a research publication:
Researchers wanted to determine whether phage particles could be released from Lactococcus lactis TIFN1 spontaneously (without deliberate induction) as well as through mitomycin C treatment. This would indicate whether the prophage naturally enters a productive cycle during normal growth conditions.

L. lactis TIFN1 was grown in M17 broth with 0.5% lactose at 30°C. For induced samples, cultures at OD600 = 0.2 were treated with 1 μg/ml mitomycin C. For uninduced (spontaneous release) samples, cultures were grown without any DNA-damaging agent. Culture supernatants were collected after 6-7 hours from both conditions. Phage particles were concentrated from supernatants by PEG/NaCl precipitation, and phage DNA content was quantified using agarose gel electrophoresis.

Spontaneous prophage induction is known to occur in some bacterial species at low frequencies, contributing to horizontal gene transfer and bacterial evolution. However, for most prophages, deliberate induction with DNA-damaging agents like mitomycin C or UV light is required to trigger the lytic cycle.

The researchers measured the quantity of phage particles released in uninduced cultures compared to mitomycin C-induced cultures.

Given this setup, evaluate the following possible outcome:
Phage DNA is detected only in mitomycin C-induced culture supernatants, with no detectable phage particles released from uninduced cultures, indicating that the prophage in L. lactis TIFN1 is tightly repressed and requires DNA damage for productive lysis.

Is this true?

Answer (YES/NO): NO